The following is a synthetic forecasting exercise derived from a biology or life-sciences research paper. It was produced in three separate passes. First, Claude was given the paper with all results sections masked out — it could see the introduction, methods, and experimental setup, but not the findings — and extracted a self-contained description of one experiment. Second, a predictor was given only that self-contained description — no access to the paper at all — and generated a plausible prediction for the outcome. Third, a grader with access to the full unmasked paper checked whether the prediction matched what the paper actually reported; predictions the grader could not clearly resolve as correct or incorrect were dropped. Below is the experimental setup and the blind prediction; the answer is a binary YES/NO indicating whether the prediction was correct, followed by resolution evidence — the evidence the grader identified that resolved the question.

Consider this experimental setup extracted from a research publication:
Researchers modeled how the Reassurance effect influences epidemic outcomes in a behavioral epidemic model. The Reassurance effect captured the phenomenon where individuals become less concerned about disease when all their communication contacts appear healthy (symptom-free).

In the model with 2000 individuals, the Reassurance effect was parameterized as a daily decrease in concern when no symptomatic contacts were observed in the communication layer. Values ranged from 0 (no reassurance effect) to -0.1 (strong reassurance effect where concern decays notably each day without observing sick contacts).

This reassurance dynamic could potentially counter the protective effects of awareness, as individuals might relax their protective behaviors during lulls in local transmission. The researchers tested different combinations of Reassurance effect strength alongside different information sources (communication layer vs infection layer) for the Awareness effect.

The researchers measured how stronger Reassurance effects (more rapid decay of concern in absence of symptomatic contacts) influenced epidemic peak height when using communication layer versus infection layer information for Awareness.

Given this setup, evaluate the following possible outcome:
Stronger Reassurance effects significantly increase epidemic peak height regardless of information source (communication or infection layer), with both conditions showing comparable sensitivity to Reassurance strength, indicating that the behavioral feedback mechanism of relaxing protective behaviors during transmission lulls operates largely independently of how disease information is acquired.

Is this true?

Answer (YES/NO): NO